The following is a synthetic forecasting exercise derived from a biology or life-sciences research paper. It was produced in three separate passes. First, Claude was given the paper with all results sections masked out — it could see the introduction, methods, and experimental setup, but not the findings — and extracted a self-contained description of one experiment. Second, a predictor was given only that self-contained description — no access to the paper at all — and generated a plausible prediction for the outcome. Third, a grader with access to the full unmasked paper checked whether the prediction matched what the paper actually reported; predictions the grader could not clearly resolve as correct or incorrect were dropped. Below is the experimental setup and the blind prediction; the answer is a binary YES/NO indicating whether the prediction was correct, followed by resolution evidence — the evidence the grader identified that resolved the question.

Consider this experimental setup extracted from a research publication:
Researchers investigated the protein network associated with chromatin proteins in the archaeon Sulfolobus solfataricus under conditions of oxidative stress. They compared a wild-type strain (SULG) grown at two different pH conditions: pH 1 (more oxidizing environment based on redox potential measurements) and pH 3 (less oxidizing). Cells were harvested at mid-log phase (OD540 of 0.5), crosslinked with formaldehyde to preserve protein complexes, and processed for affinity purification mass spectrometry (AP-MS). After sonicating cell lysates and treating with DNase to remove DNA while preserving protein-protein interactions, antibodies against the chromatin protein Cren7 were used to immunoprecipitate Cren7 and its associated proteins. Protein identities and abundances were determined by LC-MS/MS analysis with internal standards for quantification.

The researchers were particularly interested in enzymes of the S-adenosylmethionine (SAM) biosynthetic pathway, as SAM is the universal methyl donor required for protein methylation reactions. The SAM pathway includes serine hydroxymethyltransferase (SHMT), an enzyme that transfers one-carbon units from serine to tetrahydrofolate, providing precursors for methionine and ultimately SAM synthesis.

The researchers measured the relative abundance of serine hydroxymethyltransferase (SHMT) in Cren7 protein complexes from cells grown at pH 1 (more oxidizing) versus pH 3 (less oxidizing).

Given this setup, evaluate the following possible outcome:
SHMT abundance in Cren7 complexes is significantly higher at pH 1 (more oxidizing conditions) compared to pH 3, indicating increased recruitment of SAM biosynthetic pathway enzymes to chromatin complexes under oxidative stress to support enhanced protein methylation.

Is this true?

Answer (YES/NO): YES